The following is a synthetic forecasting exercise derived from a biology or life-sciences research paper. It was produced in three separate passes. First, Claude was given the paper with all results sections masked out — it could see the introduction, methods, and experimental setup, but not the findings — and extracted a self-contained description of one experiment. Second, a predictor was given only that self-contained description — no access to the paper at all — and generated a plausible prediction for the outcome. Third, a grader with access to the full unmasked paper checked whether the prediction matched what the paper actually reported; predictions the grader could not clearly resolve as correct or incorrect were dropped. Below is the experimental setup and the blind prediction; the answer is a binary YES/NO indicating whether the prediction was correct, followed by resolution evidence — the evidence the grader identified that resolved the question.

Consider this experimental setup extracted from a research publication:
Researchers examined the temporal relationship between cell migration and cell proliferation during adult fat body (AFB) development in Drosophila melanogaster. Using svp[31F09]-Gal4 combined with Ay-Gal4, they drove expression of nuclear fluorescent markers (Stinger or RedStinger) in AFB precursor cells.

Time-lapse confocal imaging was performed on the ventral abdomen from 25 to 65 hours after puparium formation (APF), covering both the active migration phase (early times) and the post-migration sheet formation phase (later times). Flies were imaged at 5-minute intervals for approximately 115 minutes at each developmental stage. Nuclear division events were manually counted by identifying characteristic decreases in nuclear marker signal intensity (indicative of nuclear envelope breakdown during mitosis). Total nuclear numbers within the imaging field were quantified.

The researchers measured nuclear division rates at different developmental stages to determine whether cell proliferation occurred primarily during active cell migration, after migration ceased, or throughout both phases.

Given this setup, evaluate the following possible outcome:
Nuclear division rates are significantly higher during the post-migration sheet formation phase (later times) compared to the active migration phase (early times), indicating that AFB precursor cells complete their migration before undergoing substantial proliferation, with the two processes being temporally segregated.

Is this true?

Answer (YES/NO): NO